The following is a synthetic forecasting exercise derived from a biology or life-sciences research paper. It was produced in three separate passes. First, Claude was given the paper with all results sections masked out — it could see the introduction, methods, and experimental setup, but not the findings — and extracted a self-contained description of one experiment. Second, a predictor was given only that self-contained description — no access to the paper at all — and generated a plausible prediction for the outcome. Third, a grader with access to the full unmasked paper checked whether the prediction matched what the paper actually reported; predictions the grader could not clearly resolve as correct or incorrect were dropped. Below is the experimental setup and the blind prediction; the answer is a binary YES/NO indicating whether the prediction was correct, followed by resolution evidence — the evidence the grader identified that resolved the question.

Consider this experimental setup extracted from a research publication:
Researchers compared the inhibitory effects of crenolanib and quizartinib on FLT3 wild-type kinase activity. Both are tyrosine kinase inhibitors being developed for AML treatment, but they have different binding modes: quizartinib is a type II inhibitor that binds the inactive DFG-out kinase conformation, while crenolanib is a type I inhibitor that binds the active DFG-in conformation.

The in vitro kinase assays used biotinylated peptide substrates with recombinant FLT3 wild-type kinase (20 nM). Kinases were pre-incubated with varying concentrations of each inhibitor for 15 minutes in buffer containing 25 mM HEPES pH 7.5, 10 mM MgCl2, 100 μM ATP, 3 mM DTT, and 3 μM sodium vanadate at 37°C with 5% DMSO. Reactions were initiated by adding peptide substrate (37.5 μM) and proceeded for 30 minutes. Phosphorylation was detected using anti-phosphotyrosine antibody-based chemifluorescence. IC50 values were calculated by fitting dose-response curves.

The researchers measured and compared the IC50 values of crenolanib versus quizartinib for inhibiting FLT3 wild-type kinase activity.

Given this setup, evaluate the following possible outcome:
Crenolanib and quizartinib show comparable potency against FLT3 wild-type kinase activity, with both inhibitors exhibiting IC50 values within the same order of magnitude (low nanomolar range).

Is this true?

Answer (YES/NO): NO